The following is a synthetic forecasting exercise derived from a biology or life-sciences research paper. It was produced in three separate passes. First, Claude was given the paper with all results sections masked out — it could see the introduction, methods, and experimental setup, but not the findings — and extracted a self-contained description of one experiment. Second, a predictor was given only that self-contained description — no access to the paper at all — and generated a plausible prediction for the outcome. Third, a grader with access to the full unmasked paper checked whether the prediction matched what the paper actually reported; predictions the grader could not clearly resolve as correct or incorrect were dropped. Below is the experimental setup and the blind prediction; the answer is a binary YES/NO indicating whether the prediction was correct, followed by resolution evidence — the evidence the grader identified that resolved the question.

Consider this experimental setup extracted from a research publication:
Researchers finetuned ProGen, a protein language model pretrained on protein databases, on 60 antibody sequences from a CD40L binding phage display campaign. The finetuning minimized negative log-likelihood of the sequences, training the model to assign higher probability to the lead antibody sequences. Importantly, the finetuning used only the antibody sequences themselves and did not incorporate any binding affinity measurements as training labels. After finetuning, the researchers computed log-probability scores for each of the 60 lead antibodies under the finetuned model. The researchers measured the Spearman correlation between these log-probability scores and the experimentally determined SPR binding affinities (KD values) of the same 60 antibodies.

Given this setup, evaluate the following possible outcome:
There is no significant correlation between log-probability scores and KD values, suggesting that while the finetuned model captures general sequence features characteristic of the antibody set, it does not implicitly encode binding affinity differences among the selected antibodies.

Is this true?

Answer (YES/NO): NO